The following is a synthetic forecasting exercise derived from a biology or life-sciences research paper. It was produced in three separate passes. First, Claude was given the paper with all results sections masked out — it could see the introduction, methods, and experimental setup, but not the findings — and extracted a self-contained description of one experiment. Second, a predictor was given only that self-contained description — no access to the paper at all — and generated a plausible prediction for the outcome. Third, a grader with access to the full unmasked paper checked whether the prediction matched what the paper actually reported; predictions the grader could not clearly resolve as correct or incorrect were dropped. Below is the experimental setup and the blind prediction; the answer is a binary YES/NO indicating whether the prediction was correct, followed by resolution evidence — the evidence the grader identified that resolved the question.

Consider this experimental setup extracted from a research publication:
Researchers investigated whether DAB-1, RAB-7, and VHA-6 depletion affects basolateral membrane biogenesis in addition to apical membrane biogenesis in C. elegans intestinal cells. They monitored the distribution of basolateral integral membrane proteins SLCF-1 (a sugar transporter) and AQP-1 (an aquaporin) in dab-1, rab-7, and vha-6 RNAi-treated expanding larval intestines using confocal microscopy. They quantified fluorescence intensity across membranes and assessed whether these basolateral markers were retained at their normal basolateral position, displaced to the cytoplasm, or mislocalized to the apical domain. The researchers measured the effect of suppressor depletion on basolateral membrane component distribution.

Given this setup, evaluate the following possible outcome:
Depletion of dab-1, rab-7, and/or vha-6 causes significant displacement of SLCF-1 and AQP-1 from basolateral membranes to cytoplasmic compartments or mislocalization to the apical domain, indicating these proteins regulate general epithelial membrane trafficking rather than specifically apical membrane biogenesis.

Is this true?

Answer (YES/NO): YES